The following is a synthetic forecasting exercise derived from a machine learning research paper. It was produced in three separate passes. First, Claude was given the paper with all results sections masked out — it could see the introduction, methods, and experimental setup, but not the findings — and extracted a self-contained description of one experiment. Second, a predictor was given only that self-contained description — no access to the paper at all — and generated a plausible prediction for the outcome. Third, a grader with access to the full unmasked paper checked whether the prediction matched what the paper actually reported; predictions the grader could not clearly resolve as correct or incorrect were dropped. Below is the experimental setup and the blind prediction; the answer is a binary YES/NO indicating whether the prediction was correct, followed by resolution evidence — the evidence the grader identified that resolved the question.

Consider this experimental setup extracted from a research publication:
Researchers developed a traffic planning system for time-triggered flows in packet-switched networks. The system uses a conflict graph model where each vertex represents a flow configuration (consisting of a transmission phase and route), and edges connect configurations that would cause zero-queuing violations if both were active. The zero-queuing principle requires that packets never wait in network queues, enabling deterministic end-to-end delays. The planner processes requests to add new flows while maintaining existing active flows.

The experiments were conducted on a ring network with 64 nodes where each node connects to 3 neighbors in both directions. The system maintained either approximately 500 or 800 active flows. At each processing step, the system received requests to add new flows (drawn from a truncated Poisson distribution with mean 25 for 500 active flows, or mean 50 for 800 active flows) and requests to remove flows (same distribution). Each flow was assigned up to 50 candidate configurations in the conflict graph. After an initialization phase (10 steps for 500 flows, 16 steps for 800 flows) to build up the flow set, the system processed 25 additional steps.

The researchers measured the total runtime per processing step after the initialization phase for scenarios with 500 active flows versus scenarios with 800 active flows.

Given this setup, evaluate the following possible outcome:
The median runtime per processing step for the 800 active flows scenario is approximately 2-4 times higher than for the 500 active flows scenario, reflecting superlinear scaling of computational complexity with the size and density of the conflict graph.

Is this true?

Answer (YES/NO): NO